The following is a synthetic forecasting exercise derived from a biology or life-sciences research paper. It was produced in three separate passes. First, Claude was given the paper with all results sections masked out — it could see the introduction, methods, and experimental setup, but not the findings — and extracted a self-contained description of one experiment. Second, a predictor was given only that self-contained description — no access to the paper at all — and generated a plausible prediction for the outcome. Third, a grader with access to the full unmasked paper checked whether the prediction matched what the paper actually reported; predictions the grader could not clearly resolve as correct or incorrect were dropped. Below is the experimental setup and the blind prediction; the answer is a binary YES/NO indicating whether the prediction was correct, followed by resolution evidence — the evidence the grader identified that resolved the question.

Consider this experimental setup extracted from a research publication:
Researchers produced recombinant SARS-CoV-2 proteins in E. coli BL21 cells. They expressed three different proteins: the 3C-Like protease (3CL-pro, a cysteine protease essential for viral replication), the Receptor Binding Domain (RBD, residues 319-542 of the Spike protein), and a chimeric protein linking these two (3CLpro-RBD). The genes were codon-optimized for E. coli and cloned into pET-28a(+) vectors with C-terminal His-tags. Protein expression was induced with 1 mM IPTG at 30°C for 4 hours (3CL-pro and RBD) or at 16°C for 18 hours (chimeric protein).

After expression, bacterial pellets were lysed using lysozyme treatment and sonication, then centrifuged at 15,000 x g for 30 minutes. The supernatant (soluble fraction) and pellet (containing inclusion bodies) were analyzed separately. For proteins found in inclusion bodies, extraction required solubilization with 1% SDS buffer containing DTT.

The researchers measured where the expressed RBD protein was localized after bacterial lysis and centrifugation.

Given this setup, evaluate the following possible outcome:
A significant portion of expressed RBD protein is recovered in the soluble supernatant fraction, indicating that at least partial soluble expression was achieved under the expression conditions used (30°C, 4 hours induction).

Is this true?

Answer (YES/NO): NO